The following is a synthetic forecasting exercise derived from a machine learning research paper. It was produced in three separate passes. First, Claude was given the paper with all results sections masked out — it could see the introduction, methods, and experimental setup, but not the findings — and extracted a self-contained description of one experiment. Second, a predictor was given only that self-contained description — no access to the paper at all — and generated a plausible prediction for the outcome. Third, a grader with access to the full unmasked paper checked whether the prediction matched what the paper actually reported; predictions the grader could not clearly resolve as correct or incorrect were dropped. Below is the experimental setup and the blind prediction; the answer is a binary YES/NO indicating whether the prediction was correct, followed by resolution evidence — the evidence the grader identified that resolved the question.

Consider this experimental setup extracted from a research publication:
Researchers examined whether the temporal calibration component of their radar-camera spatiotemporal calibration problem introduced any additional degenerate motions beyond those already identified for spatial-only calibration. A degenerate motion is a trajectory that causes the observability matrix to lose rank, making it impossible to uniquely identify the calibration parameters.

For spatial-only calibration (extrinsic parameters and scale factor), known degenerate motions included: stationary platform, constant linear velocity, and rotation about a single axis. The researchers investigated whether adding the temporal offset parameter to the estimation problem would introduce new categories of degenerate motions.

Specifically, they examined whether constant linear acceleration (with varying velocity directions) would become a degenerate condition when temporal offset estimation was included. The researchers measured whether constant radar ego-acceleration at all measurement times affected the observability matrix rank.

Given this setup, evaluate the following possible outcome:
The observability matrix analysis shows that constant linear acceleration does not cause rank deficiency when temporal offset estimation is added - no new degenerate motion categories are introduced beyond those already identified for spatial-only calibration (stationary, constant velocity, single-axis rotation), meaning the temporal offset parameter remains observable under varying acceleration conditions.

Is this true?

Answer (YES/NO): YES